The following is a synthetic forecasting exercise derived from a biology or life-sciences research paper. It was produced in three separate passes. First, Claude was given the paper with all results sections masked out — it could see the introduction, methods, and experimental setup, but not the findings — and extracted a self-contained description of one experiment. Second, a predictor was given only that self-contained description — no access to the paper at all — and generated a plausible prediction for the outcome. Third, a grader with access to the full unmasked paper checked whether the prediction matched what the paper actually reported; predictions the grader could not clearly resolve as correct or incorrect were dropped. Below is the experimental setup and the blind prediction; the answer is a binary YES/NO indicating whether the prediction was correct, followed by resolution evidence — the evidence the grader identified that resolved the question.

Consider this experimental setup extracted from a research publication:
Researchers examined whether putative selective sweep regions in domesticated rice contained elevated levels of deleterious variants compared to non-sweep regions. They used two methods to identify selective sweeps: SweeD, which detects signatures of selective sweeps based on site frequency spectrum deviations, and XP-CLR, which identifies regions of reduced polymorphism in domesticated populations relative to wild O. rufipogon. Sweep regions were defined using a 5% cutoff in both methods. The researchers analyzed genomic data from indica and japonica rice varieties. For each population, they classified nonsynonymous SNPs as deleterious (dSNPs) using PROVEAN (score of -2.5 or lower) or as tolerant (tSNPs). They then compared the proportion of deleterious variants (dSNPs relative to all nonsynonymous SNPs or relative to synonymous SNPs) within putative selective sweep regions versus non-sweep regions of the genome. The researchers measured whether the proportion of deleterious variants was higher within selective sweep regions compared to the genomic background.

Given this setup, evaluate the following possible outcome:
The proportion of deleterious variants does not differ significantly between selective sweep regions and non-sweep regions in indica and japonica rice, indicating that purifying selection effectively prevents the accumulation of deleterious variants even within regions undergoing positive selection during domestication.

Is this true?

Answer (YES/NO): NO